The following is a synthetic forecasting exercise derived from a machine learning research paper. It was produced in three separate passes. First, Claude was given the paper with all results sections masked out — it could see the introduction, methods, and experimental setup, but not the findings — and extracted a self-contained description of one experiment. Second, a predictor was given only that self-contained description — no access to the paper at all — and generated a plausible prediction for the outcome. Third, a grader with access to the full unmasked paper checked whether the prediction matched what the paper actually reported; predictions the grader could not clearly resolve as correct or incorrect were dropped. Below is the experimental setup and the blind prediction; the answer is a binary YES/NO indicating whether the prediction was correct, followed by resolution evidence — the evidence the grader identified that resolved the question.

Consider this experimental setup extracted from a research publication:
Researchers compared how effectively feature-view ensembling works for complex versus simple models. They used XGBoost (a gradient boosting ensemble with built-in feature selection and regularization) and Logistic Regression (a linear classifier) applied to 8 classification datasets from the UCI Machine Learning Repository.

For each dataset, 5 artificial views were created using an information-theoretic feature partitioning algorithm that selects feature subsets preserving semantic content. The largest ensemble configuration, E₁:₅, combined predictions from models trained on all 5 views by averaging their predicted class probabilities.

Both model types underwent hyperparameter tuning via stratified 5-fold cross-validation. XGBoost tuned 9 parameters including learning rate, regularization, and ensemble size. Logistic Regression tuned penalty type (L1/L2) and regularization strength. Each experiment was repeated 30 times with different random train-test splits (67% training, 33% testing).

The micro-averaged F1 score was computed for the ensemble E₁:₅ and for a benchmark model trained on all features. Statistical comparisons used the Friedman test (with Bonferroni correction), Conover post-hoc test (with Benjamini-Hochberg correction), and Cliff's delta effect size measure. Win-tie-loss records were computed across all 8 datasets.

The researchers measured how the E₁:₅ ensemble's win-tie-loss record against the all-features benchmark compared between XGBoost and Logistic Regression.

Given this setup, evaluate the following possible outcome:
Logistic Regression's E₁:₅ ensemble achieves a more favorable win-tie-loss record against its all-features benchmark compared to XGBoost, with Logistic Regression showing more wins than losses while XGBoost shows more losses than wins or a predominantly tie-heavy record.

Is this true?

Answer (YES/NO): NO